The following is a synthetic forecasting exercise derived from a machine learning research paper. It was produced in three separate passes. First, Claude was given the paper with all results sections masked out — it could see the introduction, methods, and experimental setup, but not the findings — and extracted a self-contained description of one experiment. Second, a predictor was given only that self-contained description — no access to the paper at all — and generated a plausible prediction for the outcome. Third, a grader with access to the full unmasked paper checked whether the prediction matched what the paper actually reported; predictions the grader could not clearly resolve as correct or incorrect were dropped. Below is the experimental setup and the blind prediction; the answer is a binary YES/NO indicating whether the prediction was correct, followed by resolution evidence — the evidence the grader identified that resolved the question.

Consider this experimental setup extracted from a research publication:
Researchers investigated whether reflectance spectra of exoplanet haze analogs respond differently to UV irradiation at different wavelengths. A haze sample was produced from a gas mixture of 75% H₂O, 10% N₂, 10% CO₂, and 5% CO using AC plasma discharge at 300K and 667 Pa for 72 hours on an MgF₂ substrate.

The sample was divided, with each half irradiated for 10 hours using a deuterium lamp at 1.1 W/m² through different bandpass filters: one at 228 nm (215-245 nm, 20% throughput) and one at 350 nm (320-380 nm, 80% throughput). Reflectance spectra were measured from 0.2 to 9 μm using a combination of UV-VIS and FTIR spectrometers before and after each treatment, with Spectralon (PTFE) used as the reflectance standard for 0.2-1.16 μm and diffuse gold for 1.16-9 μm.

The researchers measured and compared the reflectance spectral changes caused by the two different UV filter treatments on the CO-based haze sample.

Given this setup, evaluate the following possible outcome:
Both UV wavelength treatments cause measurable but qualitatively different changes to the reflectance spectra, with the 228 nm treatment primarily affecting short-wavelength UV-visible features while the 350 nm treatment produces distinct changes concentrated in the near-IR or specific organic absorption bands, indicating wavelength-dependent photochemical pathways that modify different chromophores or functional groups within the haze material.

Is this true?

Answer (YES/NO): NO